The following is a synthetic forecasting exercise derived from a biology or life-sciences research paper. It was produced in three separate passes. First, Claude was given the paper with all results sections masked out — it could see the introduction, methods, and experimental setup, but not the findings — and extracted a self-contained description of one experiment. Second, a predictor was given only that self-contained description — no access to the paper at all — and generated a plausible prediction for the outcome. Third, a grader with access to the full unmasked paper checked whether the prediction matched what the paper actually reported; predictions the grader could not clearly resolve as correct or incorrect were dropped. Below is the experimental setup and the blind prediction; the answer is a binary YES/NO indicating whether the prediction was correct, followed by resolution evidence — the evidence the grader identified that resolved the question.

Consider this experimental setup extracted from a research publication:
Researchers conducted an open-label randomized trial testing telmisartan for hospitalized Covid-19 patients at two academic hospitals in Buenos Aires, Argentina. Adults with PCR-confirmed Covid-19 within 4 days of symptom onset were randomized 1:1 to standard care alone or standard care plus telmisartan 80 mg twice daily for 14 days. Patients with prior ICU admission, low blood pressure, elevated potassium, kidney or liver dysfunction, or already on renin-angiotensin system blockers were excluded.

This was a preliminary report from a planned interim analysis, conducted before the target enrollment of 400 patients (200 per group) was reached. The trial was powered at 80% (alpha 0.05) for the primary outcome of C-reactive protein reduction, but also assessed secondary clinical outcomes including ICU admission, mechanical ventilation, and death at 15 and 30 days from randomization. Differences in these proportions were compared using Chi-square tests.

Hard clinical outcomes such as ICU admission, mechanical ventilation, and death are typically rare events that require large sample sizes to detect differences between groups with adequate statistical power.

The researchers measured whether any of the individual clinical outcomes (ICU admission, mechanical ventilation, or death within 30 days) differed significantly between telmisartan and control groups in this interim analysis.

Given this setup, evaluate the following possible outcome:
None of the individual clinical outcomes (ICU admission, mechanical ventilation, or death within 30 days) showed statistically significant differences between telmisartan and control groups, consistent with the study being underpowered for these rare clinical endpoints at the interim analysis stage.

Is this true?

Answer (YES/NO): YES